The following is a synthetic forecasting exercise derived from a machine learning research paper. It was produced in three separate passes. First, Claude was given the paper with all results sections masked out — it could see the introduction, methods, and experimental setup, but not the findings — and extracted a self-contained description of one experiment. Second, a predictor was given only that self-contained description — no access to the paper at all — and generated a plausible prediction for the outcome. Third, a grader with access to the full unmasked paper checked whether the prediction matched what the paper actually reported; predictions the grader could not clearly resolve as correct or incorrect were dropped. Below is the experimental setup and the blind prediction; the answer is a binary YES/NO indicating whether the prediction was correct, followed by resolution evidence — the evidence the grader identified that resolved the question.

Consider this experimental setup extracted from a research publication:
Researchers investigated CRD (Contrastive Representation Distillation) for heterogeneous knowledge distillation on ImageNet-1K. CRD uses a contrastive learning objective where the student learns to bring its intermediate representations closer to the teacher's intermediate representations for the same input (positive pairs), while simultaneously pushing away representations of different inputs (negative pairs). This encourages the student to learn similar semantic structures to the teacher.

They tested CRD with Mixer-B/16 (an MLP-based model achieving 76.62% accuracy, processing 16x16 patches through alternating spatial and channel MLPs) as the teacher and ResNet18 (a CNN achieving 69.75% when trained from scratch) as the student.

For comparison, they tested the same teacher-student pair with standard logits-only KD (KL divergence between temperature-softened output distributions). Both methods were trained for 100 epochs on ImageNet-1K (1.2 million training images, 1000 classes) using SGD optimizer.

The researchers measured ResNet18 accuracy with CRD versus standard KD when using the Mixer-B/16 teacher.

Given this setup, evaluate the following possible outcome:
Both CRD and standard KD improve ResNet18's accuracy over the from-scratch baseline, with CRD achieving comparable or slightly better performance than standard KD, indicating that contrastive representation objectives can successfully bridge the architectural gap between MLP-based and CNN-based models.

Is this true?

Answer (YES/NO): NO